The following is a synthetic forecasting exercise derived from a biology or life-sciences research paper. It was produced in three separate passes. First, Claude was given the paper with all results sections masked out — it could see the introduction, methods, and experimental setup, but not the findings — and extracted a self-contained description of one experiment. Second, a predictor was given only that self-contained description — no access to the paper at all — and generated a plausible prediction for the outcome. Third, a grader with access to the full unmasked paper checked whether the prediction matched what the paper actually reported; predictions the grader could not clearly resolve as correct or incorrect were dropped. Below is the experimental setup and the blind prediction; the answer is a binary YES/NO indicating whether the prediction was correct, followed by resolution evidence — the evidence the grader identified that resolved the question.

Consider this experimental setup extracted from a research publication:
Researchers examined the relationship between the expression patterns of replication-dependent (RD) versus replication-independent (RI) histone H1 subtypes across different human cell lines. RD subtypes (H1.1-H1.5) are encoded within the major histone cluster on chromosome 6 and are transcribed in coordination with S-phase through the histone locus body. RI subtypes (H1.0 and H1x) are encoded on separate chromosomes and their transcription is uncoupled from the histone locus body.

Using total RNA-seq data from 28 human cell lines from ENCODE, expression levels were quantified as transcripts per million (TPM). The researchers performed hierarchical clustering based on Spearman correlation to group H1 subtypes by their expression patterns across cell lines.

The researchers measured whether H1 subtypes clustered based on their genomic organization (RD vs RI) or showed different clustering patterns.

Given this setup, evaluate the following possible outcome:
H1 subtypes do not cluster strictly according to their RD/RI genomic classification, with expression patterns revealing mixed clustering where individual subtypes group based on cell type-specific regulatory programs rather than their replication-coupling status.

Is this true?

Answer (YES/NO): YES